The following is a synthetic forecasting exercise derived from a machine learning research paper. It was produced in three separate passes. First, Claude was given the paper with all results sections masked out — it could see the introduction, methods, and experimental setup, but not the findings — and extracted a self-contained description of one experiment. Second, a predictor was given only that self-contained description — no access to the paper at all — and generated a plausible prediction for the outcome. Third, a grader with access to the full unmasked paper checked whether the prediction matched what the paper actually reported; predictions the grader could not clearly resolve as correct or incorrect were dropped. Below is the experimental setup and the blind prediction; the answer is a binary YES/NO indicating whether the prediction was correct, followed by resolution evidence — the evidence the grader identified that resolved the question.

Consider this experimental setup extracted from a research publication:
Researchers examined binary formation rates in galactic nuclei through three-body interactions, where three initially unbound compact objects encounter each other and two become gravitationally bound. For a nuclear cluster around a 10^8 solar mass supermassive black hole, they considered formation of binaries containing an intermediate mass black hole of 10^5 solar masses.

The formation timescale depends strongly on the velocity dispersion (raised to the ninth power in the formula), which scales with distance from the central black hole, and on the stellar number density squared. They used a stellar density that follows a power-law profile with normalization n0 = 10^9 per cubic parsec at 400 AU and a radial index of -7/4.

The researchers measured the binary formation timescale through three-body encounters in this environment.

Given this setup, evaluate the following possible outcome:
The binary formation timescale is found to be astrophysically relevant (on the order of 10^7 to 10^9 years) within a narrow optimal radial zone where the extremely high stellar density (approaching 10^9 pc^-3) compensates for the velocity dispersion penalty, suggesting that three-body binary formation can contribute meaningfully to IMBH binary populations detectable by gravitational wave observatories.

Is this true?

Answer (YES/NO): NO